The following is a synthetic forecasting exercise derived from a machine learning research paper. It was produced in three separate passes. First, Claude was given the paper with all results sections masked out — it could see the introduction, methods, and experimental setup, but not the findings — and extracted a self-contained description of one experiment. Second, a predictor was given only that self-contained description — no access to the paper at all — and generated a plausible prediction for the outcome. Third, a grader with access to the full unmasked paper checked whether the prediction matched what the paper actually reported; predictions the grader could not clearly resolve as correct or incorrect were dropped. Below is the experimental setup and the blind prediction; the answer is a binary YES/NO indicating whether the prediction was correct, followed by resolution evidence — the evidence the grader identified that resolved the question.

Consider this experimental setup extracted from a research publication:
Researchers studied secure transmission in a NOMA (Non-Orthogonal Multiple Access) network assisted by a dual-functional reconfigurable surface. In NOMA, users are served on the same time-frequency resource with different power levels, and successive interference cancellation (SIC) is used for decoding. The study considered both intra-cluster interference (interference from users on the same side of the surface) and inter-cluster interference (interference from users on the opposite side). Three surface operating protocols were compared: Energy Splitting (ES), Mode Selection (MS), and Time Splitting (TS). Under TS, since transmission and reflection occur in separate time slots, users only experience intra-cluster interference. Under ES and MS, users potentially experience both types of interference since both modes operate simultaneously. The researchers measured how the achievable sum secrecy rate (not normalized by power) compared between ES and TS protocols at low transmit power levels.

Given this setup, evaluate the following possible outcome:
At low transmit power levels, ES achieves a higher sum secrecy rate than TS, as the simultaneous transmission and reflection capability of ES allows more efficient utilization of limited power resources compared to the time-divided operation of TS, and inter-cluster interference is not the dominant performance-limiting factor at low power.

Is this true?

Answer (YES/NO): NO